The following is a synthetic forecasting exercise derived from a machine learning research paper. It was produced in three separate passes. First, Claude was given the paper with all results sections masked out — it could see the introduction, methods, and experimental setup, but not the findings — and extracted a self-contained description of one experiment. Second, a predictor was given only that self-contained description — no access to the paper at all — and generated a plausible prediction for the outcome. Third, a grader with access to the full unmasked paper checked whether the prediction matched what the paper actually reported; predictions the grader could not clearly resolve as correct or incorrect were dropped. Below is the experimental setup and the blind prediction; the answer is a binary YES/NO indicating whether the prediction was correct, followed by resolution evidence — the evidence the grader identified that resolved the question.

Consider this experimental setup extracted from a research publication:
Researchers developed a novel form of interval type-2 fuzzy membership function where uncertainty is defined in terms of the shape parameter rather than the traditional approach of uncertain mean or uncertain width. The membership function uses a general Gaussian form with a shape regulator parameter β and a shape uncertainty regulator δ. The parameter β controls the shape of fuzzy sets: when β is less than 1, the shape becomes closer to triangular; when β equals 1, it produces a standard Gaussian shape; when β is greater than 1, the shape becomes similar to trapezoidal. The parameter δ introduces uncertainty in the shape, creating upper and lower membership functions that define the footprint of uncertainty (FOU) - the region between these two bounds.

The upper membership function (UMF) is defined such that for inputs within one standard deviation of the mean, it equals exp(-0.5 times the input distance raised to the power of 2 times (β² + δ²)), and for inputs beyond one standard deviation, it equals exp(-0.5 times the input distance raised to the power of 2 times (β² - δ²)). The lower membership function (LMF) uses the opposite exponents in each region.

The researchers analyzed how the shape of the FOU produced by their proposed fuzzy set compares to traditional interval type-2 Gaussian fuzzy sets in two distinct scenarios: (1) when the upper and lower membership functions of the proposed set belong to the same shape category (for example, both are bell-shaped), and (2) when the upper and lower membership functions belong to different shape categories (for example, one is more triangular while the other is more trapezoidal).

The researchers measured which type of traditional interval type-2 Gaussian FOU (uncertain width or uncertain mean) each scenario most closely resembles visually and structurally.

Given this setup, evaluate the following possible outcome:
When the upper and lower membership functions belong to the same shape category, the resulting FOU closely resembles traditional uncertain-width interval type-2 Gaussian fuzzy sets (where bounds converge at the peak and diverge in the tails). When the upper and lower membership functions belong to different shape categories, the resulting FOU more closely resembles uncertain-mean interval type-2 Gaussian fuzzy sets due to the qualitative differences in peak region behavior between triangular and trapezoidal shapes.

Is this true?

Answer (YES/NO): YES